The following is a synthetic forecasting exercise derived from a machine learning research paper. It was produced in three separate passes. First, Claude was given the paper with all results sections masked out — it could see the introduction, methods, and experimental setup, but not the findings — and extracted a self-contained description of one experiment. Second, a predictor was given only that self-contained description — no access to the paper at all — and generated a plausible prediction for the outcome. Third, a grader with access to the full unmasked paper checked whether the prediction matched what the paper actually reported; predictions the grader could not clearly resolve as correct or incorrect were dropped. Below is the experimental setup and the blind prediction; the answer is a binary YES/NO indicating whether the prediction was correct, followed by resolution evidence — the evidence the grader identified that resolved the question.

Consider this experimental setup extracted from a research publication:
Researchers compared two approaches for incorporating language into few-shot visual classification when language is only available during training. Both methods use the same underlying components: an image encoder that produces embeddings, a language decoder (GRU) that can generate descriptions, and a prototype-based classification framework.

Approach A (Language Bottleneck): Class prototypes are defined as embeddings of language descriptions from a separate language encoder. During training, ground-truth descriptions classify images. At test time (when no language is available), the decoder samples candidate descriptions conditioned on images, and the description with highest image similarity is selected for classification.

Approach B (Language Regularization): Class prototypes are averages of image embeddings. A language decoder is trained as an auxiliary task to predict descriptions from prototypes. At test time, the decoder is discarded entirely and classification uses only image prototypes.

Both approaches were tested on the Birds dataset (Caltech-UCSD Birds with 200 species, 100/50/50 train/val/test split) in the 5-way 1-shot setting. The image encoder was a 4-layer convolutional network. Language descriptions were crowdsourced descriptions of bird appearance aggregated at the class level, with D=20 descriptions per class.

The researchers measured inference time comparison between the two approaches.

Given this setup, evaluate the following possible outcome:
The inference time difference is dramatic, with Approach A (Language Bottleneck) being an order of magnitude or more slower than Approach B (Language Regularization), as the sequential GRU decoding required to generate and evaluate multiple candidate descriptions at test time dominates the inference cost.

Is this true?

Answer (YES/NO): YES